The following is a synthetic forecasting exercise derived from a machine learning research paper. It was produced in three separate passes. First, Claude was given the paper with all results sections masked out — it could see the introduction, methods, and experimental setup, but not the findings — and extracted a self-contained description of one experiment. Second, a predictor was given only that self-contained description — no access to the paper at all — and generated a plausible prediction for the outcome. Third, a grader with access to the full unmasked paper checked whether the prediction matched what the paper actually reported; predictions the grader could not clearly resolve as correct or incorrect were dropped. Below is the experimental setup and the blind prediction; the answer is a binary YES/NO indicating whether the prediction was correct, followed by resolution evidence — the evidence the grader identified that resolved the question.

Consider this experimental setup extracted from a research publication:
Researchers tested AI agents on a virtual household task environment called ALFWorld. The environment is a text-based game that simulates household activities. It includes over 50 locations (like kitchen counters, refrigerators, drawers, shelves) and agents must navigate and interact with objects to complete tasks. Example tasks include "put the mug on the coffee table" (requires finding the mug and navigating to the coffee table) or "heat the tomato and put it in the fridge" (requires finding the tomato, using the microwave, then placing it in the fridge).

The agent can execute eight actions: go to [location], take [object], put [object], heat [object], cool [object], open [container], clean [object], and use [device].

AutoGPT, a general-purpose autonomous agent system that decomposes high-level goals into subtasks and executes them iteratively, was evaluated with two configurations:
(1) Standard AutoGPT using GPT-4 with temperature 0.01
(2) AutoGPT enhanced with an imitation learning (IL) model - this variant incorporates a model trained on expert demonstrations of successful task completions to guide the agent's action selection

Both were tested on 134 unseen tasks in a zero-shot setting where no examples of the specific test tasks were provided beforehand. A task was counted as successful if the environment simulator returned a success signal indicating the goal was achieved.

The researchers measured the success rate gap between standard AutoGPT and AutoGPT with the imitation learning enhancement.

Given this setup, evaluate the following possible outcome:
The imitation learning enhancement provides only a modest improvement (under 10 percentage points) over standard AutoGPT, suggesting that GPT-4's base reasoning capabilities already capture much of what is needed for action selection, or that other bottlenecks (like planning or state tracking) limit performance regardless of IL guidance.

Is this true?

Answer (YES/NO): YES